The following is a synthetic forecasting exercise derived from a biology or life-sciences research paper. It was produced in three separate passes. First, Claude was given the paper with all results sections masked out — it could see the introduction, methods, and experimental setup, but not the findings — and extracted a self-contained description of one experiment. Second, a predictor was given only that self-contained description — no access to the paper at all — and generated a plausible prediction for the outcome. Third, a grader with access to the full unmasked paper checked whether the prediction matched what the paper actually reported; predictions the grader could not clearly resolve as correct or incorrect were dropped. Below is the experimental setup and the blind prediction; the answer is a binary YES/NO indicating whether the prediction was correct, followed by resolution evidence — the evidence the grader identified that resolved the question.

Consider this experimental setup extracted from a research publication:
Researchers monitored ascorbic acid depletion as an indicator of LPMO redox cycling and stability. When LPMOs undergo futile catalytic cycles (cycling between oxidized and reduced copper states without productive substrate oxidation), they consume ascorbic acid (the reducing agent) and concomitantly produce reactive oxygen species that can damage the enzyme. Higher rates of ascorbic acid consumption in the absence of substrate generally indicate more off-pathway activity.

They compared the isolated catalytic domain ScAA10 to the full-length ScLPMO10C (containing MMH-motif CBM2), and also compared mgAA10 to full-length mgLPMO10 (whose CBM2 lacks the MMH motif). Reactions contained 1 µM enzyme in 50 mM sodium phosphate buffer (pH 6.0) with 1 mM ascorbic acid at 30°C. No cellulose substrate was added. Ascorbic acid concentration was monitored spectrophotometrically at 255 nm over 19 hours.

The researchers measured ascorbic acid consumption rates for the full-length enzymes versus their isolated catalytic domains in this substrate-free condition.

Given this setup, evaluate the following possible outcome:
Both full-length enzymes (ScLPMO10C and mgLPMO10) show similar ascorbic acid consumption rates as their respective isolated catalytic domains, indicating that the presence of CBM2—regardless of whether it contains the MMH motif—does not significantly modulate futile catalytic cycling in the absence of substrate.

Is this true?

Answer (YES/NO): NO